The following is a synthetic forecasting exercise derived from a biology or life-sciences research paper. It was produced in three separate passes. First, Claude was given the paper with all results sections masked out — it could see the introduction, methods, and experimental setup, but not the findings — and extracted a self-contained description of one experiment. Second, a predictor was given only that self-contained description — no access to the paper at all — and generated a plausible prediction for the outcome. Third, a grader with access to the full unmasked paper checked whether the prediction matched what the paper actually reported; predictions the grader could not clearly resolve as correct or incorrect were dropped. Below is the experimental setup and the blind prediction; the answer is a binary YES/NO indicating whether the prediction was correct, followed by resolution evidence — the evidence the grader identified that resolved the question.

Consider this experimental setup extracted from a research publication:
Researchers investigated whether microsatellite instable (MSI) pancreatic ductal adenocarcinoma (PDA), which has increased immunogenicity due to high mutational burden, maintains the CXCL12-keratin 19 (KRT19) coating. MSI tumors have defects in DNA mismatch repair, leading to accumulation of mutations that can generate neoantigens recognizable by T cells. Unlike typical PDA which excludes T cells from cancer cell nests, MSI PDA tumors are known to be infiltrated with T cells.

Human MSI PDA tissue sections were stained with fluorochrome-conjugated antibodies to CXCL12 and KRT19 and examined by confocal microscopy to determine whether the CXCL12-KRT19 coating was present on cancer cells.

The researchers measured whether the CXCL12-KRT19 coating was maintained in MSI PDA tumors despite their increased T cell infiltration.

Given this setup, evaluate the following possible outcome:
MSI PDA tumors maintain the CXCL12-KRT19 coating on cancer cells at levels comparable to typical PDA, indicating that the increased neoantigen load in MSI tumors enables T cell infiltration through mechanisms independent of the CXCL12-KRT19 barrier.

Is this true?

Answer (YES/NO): YES